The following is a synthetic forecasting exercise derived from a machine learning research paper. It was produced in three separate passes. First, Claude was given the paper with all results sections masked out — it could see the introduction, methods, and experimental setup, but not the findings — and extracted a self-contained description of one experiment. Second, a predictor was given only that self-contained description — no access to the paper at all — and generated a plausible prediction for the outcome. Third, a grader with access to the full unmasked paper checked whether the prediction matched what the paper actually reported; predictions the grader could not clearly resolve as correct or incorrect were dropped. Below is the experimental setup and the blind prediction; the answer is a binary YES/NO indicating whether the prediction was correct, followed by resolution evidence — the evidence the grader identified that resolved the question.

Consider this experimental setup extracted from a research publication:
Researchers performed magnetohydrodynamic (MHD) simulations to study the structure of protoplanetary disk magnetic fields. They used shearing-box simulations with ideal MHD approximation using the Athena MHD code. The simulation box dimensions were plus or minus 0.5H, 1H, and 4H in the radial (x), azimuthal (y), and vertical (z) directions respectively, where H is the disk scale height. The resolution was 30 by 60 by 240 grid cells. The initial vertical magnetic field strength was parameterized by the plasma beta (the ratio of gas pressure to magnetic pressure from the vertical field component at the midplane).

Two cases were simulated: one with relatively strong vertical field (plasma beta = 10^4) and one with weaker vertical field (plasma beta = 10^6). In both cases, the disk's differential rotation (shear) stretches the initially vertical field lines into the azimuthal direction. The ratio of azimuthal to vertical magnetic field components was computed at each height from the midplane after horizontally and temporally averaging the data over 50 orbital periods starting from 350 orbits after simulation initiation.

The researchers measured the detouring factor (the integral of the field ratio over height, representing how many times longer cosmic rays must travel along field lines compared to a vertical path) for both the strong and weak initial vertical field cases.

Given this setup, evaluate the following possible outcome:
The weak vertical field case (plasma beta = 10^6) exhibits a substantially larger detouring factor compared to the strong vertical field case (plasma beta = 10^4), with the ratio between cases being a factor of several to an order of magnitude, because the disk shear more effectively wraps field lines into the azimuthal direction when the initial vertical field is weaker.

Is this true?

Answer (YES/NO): NO